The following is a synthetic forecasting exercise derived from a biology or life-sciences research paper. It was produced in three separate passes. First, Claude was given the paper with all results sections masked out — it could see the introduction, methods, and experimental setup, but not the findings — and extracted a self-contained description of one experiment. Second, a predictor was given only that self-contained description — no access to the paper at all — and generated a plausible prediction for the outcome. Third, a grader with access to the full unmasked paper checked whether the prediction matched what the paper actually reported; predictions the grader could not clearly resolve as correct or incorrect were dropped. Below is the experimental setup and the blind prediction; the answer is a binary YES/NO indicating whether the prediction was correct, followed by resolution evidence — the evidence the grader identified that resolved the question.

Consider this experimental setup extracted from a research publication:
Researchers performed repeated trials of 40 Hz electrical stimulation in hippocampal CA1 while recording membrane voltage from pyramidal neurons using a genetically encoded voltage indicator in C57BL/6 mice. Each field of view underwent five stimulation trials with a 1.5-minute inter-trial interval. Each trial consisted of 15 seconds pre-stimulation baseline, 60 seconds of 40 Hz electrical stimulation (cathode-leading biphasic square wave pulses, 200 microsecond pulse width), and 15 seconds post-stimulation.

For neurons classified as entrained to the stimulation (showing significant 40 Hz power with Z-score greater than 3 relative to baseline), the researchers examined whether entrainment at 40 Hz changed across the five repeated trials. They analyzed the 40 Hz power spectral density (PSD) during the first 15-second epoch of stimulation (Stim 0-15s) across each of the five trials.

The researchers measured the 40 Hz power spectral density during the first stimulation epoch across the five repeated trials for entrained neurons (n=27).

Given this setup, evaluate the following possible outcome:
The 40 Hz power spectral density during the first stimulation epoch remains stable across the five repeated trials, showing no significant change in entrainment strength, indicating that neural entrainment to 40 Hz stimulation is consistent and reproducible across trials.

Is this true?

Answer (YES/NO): NO